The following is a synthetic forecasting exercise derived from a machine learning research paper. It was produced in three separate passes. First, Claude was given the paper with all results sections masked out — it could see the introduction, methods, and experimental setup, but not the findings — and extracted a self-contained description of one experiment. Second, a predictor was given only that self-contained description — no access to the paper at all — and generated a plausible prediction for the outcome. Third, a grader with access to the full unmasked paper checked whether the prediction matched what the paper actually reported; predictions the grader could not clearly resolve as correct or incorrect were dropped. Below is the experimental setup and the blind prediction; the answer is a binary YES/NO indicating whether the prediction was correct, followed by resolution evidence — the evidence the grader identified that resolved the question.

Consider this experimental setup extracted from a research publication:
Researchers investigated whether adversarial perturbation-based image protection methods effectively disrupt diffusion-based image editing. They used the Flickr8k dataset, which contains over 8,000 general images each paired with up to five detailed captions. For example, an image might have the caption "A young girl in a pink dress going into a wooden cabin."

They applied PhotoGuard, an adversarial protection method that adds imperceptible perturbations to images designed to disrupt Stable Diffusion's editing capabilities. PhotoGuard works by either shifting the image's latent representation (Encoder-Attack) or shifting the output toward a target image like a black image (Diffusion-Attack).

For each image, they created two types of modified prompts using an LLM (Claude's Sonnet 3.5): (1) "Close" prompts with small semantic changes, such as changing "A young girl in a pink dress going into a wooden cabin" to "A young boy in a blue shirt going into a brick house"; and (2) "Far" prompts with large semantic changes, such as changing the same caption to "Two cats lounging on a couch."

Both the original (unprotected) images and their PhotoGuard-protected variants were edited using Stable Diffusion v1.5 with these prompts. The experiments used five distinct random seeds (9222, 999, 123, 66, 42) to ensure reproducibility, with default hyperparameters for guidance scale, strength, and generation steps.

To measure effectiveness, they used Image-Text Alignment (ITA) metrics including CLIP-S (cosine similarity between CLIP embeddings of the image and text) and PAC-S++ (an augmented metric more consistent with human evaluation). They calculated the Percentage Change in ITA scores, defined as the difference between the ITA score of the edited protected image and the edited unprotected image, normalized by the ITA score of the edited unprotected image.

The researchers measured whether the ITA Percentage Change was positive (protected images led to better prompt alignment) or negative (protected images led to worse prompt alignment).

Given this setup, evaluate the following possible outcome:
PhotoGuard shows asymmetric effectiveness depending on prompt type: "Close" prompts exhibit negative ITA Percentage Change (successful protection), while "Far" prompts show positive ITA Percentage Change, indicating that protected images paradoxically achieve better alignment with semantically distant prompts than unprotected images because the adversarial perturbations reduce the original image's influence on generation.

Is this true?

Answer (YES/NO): NO